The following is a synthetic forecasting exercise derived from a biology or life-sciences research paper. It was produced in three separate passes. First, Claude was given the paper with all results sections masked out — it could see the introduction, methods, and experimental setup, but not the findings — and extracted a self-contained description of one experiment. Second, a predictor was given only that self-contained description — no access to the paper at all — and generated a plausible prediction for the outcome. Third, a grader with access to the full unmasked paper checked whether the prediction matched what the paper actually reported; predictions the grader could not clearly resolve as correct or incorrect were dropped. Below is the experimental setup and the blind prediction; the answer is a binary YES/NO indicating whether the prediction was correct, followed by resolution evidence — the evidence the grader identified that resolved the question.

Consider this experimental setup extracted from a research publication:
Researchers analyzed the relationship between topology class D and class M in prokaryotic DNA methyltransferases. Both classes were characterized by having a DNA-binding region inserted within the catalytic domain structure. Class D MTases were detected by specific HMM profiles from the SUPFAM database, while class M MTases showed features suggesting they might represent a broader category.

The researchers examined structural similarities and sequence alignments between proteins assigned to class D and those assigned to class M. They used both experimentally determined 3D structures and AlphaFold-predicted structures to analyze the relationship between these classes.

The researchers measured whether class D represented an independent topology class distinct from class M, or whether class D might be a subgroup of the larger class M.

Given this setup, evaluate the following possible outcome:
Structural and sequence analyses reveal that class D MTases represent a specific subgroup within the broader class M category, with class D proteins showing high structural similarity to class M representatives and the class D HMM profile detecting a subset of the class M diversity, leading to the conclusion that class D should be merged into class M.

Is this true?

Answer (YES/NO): NO